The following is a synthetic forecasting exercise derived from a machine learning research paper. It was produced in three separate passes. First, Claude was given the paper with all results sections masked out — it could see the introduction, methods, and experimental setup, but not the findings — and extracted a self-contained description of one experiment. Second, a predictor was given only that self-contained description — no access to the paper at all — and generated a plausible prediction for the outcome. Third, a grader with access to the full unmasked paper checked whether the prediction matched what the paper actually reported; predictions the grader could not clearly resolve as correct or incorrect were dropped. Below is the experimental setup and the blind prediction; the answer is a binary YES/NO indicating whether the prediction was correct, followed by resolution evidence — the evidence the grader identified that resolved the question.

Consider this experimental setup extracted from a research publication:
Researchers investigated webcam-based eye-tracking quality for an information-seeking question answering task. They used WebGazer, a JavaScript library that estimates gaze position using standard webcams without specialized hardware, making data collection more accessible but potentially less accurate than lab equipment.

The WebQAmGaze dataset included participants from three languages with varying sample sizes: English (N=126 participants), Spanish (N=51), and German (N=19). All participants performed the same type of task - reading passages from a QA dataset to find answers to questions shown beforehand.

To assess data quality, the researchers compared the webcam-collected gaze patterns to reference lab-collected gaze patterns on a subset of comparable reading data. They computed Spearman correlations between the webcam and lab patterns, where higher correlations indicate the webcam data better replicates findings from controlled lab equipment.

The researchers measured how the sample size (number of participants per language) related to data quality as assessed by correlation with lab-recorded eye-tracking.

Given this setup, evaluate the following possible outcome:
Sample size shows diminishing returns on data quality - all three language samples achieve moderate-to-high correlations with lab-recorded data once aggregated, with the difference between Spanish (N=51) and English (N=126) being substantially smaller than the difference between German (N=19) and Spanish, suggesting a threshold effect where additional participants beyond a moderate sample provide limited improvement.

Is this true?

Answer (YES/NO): NO